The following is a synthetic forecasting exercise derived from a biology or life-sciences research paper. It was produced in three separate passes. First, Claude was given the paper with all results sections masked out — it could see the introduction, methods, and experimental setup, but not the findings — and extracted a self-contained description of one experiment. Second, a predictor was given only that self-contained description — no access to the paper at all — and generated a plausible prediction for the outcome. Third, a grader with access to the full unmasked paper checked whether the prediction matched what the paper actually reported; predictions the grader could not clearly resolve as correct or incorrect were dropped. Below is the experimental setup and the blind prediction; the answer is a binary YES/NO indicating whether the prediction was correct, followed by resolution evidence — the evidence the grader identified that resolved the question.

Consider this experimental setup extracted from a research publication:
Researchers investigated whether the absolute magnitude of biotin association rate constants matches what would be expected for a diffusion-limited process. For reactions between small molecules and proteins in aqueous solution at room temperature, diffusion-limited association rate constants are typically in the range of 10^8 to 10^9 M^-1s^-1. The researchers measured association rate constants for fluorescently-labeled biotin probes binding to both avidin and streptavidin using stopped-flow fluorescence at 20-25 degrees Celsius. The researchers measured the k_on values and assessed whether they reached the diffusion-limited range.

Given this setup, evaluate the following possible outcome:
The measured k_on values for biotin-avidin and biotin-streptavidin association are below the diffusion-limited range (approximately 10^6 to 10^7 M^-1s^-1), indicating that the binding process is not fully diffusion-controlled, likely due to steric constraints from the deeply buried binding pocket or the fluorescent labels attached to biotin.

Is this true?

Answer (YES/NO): YES